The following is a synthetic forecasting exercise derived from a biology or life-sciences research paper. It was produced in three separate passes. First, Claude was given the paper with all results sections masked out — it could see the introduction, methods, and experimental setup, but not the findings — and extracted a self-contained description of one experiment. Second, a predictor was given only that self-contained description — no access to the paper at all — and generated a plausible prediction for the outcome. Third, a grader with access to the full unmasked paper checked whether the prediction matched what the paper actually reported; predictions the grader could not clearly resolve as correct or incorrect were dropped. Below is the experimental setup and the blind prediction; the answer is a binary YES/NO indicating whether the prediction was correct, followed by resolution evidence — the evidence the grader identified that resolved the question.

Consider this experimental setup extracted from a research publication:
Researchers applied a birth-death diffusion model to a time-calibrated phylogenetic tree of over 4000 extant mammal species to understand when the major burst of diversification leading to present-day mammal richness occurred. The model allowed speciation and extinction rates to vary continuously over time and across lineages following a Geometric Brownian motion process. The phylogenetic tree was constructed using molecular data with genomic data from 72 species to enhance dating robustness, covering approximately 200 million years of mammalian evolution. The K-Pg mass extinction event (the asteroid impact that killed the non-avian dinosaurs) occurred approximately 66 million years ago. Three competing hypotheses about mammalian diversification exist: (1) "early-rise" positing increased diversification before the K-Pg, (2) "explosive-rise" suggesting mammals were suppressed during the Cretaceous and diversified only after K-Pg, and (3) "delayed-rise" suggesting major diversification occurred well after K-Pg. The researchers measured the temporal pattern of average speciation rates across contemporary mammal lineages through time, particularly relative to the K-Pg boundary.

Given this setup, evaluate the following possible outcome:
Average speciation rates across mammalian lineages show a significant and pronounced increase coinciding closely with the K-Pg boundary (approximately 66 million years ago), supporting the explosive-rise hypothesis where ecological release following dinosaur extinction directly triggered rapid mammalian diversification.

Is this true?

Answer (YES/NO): NO